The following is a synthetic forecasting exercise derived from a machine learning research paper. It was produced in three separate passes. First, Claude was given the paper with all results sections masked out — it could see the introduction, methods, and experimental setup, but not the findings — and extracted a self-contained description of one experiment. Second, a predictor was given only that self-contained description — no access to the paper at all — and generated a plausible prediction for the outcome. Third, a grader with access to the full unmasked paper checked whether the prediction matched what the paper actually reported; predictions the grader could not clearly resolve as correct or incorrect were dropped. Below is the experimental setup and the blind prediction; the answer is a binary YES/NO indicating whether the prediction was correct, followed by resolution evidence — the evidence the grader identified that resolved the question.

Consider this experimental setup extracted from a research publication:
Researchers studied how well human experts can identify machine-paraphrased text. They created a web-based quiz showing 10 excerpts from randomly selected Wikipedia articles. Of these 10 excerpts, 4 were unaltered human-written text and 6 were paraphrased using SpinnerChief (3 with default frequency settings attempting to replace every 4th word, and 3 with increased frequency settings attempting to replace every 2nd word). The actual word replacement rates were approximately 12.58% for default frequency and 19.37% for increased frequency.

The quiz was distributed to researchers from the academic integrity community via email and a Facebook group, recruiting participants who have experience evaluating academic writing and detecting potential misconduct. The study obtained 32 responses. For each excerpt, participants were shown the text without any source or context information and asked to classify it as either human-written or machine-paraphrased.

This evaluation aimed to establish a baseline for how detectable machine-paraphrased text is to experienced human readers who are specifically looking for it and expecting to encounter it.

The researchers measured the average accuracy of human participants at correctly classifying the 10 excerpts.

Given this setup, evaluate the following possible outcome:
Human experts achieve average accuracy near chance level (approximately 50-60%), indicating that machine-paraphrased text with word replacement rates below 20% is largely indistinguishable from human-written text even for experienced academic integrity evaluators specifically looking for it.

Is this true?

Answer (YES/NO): NO